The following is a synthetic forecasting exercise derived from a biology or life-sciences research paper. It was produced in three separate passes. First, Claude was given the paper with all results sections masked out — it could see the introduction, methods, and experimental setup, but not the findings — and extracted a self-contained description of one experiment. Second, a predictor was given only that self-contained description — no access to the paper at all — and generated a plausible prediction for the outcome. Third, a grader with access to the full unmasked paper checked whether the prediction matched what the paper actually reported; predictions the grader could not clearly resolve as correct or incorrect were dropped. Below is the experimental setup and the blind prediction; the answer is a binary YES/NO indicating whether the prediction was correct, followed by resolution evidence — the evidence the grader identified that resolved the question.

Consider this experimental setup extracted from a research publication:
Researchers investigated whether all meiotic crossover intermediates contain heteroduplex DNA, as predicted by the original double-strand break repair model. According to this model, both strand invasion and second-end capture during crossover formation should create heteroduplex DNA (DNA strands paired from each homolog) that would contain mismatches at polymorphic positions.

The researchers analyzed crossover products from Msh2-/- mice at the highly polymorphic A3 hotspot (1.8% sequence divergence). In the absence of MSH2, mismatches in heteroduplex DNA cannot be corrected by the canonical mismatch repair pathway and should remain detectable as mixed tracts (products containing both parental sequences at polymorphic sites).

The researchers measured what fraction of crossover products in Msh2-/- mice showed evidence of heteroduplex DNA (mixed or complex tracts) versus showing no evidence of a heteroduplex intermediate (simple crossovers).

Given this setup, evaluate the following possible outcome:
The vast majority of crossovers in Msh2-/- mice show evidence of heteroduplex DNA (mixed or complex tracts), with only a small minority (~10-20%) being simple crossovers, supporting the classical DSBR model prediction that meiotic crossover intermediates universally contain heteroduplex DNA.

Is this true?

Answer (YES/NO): NO